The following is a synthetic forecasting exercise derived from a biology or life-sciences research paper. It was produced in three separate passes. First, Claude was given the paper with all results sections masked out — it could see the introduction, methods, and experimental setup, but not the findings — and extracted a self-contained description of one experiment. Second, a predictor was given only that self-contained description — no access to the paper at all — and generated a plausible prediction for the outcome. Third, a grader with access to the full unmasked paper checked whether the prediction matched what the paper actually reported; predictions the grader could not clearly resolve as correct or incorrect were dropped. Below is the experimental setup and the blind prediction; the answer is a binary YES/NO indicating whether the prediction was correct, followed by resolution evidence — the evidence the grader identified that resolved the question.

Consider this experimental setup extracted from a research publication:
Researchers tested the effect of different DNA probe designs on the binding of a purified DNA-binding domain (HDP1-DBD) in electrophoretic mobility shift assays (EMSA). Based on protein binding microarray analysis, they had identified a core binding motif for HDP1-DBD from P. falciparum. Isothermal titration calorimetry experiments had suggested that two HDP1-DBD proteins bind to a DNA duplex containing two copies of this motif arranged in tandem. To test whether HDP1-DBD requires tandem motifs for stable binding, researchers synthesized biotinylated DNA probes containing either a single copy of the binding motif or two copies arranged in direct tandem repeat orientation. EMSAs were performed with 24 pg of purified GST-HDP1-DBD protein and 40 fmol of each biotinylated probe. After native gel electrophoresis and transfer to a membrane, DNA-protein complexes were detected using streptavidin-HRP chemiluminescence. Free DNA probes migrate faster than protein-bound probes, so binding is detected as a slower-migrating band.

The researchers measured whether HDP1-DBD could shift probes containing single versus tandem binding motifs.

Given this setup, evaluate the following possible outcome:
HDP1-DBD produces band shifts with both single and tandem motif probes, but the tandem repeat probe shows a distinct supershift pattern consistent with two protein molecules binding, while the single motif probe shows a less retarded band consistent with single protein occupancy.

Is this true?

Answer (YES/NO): NO